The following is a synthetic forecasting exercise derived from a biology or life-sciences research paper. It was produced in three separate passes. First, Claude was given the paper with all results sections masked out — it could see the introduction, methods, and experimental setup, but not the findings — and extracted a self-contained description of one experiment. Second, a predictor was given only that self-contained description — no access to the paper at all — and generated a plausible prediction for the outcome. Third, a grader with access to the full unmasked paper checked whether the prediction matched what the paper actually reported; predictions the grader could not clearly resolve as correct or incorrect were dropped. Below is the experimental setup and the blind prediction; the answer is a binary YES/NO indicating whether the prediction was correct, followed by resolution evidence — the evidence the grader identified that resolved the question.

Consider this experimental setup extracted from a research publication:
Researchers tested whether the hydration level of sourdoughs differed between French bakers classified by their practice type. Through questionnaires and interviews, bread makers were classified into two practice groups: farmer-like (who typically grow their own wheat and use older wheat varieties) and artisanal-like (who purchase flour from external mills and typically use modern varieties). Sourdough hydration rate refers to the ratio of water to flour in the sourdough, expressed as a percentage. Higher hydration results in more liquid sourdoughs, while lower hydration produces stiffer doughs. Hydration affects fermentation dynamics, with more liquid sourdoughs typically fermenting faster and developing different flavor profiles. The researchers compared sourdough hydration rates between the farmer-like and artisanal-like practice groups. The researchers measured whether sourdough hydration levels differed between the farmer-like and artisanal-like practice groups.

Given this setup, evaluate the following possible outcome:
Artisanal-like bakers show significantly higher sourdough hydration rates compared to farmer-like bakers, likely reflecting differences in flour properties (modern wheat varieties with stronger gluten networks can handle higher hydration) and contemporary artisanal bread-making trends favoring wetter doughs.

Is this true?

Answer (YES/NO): NO